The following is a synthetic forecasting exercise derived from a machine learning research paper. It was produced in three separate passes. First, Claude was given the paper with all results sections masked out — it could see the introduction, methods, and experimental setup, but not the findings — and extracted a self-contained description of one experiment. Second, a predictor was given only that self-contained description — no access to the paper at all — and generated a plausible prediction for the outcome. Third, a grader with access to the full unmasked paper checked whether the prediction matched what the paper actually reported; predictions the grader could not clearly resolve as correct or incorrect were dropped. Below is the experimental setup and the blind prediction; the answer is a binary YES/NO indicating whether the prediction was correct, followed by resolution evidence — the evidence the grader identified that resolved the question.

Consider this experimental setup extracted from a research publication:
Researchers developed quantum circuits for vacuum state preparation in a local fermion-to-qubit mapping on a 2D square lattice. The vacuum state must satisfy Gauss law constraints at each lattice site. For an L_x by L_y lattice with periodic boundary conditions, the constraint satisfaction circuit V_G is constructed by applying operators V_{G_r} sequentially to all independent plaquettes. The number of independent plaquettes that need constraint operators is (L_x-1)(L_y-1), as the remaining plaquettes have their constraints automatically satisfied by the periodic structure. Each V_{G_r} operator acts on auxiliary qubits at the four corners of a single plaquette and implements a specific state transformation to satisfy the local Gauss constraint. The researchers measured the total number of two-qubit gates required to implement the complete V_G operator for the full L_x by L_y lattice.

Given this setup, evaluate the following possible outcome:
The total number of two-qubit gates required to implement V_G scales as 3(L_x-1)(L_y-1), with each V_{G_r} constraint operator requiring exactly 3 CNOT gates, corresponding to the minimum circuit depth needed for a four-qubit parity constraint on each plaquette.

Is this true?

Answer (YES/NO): YES